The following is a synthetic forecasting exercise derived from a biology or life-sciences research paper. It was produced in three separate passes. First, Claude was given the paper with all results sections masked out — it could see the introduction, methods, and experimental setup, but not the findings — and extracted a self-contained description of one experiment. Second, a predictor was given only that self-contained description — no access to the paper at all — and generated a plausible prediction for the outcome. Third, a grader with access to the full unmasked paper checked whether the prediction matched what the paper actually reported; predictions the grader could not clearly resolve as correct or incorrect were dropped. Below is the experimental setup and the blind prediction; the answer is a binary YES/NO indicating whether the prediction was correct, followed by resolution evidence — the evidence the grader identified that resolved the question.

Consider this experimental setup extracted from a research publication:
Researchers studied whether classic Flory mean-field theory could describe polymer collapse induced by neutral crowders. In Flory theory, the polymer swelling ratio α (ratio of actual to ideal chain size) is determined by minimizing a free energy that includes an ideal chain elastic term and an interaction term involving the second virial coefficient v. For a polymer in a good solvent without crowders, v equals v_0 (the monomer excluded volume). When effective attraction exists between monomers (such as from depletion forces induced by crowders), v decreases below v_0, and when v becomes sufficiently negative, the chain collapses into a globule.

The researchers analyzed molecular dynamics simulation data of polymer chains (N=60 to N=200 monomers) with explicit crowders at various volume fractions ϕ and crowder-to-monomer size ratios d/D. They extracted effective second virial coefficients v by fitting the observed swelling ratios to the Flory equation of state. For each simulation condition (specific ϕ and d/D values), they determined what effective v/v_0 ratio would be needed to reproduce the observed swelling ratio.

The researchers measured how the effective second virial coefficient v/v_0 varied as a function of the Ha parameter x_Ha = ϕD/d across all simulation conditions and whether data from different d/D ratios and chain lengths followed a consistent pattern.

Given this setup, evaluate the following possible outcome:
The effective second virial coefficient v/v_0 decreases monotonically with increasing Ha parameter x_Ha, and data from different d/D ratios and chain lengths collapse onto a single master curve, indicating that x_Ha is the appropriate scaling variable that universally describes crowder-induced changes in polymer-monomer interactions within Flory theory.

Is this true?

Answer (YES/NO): NO